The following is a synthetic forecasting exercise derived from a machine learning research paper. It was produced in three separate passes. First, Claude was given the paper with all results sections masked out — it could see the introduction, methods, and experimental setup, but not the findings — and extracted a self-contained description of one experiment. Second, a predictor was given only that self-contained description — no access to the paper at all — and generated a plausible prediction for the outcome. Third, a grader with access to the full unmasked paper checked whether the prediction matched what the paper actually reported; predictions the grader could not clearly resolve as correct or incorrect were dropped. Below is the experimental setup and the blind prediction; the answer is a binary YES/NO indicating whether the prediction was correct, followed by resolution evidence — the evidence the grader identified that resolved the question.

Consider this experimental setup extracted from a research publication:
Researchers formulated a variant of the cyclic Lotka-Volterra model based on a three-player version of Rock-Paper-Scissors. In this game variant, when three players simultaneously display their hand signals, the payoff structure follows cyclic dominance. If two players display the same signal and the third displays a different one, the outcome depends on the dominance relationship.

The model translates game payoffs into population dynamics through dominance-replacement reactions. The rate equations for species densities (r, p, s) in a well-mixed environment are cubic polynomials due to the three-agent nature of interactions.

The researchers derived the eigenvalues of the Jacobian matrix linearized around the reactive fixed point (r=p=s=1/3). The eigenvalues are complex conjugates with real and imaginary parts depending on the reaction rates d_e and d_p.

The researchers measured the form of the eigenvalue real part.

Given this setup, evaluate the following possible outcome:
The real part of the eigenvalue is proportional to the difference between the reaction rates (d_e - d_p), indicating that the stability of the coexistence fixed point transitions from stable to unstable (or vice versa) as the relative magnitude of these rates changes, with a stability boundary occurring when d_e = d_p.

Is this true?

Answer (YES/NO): YES